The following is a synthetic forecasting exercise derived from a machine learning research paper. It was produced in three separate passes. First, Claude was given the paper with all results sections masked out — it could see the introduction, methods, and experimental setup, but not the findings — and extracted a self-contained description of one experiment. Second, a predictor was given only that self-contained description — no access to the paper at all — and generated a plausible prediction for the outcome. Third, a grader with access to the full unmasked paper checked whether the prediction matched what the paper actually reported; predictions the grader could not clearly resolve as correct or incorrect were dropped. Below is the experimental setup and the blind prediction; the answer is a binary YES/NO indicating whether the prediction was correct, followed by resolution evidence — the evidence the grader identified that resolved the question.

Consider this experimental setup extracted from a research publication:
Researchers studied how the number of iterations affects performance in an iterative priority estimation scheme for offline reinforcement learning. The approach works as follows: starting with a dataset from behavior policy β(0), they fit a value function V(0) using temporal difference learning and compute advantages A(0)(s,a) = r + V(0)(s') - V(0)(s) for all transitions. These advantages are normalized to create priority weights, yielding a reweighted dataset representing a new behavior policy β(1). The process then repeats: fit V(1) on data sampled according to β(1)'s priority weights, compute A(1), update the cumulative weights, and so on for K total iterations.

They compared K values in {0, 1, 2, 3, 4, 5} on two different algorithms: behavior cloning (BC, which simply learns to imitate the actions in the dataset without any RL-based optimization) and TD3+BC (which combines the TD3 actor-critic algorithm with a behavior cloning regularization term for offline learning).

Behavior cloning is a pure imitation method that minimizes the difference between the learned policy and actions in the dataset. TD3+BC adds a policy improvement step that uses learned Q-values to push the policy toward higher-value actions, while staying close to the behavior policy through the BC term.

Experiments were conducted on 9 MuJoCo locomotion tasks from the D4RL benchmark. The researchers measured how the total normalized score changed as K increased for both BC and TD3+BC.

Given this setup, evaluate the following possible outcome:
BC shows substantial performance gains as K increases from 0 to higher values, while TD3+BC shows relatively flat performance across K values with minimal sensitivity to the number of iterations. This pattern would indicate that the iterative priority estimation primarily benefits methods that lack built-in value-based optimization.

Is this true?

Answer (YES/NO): NO